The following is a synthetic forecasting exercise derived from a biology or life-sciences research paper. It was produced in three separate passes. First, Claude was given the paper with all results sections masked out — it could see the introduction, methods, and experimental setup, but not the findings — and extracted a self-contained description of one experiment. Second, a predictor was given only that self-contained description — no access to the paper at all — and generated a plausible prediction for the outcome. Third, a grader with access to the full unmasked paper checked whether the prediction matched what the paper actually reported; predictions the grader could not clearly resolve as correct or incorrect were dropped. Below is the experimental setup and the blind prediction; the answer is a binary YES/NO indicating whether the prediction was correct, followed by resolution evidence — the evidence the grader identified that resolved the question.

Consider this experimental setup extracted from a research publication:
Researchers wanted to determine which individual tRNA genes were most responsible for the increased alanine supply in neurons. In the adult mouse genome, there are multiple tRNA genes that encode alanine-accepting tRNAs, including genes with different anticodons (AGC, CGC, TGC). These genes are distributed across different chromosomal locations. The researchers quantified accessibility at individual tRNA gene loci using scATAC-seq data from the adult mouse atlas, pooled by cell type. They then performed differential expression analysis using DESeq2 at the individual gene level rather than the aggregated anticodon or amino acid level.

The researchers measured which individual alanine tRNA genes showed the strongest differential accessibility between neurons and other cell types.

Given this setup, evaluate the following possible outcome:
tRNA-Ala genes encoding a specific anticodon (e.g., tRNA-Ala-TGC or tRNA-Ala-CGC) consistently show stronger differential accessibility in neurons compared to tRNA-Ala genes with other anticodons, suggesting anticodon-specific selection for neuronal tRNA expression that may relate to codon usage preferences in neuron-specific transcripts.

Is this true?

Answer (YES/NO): NO